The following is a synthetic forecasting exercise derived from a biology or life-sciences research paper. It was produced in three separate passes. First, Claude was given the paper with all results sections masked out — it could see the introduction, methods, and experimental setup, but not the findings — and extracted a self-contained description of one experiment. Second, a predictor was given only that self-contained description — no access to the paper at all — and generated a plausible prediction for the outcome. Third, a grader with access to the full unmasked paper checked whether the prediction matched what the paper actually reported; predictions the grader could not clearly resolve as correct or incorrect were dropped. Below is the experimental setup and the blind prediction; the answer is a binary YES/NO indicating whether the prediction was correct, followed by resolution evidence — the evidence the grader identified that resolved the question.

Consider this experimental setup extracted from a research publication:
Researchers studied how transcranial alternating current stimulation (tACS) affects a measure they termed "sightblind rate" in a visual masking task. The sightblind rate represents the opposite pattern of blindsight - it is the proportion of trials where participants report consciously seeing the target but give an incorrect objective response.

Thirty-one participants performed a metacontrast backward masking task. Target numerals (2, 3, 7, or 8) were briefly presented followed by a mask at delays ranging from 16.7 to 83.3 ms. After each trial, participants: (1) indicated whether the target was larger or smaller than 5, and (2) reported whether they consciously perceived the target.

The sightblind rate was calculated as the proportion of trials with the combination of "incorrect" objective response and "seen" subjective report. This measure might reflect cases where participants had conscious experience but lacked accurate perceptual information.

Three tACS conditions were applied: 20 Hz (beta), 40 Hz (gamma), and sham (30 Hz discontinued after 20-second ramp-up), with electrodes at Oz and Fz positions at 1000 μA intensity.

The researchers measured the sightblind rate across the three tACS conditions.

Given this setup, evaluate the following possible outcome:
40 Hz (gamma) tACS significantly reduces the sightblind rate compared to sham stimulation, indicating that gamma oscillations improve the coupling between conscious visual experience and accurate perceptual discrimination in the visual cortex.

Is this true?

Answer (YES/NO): YES